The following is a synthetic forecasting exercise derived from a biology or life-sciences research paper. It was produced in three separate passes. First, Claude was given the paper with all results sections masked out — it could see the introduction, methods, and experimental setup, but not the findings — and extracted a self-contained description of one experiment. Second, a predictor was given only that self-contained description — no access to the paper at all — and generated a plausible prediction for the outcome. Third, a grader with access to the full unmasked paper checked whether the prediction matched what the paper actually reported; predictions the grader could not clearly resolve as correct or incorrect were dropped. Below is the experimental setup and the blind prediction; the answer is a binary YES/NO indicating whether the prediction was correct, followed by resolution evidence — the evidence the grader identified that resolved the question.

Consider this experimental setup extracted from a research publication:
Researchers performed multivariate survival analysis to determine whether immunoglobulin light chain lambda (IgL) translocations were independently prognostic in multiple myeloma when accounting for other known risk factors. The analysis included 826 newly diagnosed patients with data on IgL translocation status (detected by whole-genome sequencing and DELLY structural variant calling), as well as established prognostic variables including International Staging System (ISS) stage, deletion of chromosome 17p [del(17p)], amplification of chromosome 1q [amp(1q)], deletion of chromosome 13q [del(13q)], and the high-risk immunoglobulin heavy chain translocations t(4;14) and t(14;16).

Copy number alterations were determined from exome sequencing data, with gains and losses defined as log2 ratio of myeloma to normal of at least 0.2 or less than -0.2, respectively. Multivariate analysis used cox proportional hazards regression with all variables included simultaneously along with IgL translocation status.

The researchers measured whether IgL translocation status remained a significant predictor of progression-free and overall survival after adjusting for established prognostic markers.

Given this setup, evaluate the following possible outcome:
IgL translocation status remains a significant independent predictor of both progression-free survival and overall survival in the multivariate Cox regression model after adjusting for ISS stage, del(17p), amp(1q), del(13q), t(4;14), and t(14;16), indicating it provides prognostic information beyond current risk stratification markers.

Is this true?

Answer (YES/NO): YES